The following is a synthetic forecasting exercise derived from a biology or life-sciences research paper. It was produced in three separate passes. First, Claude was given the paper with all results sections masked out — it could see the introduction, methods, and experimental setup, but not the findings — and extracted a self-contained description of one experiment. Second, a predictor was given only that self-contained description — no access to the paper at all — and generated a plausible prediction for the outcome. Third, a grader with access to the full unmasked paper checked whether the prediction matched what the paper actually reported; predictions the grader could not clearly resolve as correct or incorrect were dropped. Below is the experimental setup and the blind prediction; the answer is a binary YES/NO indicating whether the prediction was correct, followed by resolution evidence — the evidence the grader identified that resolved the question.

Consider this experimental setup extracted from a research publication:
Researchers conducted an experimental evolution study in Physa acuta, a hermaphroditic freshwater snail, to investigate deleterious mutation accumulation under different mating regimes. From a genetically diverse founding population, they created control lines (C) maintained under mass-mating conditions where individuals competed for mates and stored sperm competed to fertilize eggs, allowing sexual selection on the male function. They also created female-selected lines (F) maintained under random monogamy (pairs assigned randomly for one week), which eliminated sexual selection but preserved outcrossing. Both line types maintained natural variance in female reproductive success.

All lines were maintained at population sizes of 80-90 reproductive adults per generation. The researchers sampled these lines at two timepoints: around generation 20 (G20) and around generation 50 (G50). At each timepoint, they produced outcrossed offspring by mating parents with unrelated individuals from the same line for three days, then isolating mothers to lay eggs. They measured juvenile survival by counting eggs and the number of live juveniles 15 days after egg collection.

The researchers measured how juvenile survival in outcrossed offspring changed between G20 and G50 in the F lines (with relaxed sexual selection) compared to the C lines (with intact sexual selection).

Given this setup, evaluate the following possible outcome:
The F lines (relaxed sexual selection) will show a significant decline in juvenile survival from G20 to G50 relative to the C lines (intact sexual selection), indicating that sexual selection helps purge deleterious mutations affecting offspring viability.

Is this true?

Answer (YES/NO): YES